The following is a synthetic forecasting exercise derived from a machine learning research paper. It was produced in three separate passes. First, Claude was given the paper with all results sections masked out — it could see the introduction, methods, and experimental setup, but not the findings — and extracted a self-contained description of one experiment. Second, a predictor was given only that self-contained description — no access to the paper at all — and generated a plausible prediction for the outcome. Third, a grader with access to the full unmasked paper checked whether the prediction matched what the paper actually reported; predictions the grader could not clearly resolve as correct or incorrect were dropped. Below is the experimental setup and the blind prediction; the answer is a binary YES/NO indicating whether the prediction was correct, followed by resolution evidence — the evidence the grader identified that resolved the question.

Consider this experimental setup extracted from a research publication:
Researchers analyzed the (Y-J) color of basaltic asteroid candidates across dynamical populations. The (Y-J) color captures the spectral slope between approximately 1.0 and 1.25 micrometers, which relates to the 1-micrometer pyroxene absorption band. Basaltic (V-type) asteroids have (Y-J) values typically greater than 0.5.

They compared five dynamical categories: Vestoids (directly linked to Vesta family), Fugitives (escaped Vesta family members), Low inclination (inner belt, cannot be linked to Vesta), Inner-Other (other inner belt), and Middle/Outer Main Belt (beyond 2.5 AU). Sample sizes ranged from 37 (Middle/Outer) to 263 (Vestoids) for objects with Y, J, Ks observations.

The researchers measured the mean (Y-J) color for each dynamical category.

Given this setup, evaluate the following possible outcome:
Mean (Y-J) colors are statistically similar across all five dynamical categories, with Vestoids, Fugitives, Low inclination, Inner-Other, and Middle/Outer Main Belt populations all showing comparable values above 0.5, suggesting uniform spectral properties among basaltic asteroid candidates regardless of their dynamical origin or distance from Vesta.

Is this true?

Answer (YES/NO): NO